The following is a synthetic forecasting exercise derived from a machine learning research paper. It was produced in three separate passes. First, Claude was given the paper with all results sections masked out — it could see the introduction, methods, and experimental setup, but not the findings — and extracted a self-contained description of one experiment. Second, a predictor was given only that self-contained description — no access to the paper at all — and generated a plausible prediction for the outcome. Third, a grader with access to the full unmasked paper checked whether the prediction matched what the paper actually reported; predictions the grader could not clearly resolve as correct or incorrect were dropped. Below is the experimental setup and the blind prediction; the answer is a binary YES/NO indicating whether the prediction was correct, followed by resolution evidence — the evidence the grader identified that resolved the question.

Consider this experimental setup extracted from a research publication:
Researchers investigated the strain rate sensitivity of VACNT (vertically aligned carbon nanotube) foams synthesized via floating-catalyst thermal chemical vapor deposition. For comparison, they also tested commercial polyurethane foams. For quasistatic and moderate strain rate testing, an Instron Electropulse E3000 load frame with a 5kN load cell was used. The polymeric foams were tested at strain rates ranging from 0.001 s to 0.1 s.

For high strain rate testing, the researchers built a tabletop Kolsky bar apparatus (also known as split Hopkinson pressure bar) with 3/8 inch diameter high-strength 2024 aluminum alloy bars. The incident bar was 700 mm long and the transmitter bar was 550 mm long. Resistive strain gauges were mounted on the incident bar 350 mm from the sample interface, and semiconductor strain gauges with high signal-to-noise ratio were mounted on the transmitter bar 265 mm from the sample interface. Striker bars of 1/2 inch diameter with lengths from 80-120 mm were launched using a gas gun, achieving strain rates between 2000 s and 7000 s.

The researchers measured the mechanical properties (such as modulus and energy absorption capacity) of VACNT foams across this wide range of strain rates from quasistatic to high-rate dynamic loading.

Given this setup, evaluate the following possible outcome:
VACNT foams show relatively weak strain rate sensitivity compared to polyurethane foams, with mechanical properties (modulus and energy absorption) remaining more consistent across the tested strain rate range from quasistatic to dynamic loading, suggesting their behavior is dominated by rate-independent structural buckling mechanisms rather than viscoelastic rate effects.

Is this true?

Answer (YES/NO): YES